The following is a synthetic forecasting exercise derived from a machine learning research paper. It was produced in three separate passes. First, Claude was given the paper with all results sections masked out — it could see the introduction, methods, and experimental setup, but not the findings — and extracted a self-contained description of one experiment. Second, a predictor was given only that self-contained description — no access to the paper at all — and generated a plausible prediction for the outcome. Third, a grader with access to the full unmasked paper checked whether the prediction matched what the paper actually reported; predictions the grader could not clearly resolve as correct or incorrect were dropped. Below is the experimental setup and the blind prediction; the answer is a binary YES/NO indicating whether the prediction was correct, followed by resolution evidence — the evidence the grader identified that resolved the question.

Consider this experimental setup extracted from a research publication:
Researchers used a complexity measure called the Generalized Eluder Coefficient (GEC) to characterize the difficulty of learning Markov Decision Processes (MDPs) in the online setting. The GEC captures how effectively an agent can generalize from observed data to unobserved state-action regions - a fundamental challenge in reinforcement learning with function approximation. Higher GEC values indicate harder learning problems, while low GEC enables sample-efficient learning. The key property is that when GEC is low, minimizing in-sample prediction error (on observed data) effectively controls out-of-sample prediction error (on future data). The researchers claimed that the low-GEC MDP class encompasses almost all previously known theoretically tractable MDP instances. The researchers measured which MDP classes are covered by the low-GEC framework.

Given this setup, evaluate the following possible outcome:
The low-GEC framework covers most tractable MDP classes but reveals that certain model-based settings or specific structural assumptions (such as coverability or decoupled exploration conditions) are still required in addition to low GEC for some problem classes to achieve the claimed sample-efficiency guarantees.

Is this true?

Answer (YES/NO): NO